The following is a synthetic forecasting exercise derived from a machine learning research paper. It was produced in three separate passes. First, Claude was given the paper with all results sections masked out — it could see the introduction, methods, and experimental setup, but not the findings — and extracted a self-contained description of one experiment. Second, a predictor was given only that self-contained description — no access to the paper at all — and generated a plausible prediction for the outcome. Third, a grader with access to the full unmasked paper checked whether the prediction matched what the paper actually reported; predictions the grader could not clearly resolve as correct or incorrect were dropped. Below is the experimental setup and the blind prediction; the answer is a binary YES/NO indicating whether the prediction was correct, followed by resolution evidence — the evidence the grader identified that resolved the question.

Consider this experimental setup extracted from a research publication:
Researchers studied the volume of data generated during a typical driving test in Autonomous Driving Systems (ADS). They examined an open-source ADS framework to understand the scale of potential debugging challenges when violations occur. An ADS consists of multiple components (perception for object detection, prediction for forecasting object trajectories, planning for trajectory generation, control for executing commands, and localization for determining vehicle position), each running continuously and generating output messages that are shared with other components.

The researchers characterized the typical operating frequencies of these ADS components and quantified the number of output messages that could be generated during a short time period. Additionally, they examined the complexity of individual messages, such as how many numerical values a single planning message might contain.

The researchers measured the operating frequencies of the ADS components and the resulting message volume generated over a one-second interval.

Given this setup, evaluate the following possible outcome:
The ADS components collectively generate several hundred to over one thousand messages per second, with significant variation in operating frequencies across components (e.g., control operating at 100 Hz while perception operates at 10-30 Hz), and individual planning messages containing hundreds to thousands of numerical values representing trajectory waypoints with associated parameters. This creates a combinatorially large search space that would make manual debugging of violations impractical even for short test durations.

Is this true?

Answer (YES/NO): NO